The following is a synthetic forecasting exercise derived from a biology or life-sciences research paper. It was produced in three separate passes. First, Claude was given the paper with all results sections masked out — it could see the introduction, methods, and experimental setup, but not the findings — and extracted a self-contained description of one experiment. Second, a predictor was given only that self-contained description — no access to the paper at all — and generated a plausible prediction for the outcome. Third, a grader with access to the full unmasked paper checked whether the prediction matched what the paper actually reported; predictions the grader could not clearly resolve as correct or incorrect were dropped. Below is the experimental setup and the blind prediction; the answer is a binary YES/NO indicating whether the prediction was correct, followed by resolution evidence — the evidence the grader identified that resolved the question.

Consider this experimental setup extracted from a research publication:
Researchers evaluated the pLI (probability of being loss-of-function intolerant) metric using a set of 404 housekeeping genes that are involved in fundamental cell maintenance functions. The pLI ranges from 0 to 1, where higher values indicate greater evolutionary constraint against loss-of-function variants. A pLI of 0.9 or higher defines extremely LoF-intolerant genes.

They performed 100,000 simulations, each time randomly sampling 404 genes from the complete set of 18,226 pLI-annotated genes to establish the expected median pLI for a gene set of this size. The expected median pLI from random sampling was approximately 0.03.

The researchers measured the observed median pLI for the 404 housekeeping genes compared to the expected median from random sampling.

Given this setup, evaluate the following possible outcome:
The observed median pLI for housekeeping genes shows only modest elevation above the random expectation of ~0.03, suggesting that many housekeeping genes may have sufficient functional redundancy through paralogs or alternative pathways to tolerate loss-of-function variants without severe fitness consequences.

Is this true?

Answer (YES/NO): NO